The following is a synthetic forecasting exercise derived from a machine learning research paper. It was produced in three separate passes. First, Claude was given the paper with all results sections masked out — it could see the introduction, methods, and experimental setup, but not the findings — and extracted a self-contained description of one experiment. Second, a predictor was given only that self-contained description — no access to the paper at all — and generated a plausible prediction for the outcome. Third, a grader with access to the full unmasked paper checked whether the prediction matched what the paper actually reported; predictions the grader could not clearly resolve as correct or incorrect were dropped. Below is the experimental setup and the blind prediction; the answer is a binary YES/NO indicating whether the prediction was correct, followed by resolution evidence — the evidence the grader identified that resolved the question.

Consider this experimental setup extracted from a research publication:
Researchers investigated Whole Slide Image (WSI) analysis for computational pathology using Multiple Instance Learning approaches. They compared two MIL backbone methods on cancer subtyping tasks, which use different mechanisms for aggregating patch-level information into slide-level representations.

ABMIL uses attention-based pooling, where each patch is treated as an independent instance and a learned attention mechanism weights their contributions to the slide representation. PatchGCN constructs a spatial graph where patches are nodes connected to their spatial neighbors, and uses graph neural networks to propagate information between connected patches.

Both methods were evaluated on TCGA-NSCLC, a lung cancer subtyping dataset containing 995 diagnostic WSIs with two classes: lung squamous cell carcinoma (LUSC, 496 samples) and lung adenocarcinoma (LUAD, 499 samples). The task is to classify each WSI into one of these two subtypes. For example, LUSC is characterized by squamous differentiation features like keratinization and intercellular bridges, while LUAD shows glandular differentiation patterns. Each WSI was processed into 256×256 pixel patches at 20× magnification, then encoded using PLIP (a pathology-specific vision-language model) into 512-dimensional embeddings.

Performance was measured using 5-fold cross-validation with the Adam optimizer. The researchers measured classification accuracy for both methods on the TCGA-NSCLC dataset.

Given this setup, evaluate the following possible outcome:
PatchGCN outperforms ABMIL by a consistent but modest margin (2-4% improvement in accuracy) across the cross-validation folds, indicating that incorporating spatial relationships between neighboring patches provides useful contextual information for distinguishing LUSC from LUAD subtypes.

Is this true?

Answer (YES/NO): NO